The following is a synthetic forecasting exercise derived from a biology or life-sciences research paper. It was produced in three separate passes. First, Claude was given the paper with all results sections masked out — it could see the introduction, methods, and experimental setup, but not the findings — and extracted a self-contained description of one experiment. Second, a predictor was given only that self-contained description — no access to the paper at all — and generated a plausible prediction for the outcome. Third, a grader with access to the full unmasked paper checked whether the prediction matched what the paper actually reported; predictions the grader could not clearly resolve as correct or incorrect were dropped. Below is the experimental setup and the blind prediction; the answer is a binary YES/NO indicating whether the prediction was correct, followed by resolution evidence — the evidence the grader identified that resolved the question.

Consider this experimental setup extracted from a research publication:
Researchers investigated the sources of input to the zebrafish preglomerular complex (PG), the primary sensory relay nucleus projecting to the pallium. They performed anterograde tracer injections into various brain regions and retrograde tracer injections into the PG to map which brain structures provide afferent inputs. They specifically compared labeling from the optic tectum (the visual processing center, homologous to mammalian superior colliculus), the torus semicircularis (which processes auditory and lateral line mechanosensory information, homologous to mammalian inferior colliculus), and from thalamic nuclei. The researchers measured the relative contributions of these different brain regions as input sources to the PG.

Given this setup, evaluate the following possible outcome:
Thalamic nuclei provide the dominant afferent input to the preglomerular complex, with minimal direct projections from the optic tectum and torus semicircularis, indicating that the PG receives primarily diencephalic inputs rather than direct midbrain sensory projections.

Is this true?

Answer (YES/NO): NO